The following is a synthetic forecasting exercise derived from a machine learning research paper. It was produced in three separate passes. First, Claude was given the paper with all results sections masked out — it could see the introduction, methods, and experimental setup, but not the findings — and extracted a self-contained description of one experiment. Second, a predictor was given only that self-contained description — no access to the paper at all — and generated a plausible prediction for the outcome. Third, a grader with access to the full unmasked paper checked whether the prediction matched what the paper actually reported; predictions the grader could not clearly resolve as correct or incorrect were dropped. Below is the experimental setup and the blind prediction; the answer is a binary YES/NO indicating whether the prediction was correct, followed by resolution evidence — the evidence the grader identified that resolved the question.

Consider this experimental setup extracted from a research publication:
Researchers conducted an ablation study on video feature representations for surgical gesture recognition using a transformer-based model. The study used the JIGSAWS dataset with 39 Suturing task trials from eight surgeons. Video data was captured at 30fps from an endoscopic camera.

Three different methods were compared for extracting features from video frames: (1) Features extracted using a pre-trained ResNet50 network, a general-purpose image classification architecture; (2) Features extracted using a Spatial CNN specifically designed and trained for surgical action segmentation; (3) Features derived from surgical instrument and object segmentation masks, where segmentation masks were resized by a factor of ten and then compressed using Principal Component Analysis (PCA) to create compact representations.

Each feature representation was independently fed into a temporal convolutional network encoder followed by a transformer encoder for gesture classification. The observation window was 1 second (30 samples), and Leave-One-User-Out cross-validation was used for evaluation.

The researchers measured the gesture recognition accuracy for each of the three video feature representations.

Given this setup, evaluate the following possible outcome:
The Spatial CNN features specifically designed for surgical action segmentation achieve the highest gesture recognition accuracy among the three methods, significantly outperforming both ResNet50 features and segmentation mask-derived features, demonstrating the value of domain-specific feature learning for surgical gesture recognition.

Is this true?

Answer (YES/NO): YES